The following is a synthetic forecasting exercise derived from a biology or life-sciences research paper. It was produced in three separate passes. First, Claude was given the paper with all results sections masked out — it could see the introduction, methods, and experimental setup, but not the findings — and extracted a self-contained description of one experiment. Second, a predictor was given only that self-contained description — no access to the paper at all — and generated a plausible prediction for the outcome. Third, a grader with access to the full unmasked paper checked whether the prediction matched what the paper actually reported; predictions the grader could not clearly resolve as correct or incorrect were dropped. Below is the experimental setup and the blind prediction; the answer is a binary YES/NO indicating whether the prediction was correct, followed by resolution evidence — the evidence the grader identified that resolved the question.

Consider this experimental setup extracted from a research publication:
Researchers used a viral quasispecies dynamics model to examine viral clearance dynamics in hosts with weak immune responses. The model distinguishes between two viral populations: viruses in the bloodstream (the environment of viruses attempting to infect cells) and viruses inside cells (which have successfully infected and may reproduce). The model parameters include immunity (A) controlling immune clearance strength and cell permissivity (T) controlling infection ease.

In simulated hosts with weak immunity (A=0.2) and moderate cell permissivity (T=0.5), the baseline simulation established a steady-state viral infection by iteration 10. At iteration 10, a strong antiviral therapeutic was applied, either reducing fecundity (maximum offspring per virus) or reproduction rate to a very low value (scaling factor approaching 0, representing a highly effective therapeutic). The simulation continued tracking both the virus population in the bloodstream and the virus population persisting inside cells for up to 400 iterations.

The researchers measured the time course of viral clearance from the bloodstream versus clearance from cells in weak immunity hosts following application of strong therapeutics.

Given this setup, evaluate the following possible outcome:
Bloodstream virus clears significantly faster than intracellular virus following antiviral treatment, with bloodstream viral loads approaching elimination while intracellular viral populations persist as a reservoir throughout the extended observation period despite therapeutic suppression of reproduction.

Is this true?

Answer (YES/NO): NO